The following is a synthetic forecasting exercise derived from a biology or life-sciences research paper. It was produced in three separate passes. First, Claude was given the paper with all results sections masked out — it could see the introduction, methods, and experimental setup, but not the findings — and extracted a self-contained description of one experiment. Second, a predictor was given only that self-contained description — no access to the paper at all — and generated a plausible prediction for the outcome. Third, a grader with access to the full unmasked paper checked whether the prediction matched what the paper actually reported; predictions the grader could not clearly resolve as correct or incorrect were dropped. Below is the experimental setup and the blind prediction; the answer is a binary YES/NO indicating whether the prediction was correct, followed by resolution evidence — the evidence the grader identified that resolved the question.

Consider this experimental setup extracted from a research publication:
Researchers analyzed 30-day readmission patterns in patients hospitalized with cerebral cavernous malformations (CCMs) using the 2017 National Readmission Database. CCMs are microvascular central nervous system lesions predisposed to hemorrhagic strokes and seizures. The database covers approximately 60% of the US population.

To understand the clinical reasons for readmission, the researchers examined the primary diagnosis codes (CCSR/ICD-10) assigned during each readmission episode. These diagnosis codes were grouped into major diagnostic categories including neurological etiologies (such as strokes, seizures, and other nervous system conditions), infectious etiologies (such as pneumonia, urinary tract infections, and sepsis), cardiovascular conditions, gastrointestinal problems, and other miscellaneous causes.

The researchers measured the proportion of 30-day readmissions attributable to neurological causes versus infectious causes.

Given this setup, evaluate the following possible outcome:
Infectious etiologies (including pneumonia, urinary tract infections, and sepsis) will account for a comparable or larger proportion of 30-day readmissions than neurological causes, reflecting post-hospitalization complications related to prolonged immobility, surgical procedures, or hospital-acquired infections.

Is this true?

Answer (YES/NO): NO